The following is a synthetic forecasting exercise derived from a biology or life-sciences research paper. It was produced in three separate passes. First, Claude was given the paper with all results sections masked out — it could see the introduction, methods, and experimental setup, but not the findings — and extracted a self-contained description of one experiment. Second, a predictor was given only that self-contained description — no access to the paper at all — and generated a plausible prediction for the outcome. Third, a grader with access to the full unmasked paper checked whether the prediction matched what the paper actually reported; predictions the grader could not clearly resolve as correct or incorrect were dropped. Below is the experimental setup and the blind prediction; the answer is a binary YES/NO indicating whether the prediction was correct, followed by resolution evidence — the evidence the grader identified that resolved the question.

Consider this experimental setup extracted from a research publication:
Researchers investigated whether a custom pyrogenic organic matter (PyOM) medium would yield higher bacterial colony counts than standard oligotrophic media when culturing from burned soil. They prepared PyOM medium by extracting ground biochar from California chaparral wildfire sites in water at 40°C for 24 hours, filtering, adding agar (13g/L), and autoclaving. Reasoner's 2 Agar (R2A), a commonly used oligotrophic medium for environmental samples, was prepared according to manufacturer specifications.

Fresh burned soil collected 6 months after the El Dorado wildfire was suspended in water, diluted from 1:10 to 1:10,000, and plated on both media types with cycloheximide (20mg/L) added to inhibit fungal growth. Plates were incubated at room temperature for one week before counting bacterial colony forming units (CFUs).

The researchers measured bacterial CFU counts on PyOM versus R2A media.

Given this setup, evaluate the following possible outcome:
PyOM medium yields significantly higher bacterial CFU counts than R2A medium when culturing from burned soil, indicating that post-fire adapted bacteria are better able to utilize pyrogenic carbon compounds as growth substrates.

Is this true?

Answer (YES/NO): NO